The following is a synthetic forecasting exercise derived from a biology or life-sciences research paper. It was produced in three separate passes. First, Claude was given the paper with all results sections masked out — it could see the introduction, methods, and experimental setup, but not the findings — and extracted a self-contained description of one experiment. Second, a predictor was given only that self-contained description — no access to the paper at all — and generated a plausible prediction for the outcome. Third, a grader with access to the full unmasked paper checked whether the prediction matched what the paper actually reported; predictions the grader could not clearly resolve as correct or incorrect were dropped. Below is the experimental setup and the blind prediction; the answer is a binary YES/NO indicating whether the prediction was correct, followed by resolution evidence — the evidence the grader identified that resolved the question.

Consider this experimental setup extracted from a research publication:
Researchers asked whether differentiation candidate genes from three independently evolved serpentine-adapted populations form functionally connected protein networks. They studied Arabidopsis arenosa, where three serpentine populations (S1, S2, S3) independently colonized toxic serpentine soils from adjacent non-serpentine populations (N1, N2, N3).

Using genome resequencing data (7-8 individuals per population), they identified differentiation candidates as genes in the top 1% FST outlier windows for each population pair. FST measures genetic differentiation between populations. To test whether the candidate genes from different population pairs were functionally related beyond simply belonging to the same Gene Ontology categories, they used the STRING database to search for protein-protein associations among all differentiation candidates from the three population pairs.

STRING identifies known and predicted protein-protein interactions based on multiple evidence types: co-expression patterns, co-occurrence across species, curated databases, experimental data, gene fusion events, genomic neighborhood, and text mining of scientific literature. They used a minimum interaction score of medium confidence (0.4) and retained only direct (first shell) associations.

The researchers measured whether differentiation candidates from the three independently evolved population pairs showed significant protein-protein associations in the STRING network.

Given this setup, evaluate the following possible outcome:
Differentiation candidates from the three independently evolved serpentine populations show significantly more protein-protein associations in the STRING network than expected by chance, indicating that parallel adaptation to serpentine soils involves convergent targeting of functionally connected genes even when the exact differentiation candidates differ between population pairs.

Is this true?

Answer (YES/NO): YES